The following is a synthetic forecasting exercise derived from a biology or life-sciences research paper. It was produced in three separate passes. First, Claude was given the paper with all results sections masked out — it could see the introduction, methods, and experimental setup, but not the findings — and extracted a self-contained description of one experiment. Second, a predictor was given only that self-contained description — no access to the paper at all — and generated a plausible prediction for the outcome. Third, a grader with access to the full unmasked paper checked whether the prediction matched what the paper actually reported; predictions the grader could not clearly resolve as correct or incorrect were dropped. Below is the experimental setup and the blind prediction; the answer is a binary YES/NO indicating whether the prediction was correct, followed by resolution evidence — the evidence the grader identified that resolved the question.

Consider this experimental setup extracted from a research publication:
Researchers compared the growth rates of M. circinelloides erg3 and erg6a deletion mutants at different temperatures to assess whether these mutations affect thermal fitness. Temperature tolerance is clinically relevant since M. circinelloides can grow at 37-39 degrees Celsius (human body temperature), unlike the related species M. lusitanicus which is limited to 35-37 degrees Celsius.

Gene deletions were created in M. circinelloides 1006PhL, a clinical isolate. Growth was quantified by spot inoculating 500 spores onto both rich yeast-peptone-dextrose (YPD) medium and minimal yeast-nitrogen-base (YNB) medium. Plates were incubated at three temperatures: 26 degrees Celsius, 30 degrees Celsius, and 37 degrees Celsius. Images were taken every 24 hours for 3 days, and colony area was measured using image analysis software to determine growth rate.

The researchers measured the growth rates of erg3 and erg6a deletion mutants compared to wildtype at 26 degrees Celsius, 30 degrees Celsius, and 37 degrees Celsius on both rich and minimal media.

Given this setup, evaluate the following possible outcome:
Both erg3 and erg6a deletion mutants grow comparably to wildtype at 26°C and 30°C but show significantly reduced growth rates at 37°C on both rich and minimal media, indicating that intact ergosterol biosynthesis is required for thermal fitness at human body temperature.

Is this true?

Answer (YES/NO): NO